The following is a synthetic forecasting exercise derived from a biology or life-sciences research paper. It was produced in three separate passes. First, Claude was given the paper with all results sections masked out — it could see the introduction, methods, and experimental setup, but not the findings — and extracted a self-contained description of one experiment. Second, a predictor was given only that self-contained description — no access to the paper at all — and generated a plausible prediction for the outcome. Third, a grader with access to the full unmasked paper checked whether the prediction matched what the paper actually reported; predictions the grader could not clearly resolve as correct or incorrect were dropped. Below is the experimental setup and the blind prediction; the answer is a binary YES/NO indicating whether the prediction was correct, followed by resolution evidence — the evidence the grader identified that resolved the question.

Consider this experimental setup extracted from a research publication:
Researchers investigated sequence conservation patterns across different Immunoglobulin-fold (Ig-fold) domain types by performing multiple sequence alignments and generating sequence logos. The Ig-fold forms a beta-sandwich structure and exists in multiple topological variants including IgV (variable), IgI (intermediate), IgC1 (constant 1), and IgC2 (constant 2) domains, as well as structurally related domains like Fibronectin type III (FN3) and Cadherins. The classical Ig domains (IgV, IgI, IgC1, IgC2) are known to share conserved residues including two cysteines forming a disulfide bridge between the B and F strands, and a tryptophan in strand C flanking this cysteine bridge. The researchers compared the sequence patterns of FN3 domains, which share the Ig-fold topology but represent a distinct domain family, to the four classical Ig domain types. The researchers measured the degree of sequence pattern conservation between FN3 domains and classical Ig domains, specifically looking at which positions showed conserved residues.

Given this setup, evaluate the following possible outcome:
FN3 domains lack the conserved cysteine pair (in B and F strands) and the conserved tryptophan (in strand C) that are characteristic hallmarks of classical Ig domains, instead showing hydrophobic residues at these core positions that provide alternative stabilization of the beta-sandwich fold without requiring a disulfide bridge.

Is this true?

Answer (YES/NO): NO